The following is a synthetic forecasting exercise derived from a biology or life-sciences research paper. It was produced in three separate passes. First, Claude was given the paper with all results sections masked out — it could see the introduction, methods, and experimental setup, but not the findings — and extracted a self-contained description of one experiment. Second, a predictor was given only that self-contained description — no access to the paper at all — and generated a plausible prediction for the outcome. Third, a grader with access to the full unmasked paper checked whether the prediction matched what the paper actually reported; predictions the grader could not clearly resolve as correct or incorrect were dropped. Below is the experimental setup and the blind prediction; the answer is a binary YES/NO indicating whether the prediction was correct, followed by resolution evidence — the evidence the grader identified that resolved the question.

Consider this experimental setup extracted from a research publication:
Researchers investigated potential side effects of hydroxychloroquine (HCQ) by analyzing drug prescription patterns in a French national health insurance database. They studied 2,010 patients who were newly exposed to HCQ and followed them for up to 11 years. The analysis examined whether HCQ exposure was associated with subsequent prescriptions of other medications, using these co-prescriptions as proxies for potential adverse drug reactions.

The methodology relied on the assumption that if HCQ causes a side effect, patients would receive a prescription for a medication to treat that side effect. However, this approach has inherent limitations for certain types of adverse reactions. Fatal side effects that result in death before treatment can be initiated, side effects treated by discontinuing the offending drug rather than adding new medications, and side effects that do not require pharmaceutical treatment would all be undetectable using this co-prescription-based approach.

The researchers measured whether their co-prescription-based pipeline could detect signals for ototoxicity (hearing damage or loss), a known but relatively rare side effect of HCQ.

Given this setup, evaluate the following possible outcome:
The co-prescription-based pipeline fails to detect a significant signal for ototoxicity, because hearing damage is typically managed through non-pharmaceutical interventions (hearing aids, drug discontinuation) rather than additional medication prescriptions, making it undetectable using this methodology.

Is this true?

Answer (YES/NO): YES